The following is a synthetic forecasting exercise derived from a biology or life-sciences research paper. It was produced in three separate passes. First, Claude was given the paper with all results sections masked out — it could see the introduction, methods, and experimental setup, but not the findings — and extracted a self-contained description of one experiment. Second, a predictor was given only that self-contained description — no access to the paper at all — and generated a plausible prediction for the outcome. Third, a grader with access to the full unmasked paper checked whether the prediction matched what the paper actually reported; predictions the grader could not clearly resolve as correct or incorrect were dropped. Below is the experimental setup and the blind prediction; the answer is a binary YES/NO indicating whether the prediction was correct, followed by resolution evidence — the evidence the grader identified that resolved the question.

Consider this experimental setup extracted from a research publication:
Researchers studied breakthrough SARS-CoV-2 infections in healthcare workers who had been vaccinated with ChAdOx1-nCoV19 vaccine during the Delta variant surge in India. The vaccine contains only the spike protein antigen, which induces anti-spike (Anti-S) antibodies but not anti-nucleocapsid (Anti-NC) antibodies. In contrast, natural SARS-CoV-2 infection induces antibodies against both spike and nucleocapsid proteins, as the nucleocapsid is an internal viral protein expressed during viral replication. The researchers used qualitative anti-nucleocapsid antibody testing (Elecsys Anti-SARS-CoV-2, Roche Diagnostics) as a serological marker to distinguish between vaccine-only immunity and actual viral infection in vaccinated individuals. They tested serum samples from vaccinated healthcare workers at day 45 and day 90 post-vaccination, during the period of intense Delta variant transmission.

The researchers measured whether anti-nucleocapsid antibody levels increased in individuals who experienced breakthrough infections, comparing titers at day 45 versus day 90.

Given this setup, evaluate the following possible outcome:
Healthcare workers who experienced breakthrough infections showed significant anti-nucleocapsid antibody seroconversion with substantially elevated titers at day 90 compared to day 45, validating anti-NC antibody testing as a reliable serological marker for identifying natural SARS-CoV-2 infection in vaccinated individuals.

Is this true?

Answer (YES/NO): YES